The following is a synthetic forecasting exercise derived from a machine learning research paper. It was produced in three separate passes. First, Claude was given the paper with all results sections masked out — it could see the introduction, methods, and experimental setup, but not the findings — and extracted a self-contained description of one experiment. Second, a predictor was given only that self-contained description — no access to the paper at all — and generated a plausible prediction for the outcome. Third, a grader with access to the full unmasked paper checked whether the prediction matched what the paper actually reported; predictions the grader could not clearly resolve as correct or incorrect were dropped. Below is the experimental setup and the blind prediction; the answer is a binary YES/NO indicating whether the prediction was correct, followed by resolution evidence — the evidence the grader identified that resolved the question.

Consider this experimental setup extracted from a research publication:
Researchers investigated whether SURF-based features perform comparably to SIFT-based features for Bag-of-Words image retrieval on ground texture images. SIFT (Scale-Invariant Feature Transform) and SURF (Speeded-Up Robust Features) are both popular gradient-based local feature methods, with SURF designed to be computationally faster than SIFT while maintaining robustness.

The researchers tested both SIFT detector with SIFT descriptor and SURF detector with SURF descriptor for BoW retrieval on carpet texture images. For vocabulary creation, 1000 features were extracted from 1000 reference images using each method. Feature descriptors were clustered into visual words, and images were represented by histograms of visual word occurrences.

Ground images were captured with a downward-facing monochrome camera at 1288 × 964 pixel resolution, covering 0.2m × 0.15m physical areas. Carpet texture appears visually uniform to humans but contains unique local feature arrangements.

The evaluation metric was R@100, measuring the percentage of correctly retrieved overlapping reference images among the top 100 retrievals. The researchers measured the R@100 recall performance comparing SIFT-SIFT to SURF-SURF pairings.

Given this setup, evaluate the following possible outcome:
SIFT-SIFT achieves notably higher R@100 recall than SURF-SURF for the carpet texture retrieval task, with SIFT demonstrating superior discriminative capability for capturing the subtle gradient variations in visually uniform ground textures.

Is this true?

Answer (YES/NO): YES